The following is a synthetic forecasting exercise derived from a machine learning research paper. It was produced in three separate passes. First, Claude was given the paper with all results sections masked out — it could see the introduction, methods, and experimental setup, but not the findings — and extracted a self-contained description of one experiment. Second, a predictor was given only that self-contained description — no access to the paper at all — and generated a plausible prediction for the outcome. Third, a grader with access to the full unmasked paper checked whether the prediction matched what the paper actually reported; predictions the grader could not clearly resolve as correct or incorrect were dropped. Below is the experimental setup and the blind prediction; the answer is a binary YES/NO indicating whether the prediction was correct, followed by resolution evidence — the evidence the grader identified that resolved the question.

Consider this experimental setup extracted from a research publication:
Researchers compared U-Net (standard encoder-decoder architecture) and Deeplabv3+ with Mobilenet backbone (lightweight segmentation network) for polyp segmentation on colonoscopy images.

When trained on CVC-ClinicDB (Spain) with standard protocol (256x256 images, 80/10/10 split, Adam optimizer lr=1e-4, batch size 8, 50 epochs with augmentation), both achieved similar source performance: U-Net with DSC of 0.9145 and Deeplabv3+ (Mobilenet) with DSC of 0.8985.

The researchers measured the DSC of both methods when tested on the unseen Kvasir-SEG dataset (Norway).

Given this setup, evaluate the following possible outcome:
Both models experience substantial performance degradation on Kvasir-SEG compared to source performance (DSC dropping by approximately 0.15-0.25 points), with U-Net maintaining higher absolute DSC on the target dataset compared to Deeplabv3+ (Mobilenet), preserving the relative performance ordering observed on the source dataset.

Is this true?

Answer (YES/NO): NO